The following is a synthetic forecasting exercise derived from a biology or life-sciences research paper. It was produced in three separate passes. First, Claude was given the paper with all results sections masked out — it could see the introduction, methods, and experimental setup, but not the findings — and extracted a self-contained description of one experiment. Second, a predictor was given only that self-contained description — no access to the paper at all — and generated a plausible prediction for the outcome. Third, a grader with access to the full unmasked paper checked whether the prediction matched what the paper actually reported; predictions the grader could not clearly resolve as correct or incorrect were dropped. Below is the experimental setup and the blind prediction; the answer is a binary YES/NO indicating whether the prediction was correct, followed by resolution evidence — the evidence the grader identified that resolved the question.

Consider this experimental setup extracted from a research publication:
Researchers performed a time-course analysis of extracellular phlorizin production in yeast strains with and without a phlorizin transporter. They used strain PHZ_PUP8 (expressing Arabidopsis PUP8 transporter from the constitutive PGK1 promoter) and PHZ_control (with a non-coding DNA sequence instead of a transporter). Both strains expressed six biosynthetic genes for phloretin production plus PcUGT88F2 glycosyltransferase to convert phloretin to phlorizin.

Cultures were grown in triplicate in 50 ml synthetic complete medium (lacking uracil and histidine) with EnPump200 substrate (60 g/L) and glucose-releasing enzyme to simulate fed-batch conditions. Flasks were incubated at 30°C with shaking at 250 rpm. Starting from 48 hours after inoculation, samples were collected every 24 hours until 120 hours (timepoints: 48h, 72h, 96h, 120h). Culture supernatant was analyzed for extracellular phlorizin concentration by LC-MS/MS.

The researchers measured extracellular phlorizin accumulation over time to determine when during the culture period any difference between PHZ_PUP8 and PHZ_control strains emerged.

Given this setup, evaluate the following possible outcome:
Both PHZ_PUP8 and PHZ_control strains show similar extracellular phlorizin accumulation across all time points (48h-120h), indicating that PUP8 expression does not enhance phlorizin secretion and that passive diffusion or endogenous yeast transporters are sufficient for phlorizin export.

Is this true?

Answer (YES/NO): NO